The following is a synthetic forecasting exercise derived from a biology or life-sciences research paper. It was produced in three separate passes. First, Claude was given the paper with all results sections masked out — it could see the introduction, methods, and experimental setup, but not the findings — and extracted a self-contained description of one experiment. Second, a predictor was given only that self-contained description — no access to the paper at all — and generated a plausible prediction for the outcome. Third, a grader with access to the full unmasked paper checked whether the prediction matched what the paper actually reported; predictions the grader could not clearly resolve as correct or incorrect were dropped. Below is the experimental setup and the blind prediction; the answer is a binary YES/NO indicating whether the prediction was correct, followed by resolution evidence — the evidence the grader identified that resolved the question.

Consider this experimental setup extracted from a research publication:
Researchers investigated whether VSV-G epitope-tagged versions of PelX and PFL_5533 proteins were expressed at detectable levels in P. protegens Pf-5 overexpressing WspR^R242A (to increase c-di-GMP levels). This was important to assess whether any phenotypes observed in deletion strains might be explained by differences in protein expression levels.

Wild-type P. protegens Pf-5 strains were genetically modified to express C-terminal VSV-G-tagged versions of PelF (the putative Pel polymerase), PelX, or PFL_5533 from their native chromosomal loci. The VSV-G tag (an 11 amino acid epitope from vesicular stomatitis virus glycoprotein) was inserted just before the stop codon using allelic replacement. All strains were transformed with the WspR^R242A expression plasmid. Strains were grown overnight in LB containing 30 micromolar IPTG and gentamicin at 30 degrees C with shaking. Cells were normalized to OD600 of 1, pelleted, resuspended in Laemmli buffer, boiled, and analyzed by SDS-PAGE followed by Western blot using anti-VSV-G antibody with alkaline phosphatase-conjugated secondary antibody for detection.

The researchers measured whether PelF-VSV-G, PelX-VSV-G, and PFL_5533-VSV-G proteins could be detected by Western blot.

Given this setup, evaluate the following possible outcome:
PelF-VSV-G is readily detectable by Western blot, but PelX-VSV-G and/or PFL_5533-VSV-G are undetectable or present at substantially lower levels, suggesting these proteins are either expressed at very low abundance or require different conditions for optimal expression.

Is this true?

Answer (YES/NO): NO